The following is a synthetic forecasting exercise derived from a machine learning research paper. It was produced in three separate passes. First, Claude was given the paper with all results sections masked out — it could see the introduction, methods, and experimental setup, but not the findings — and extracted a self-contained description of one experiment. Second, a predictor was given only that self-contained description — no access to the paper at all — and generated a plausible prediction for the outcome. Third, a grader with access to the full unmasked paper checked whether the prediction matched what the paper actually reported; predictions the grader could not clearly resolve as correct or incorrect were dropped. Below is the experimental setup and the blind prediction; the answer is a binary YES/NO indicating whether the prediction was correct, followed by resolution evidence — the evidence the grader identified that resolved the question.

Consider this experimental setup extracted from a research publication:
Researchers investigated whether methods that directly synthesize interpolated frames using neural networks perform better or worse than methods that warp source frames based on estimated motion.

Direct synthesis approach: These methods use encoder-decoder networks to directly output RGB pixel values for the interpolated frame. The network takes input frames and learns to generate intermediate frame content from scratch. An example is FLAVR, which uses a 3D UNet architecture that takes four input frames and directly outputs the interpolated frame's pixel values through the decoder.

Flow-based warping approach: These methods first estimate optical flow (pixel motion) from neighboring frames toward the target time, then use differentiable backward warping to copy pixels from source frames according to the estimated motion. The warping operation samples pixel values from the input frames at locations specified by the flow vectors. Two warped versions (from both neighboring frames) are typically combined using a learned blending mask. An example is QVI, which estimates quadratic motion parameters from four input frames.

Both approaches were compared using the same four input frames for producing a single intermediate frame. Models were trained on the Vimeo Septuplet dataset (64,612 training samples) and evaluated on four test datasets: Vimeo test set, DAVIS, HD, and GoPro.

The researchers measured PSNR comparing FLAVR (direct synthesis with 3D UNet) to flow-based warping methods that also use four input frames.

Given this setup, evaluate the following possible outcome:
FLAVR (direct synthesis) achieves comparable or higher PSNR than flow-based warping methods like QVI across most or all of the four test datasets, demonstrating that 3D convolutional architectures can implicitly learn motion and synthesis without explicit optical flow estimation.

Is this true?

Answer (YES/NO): NO